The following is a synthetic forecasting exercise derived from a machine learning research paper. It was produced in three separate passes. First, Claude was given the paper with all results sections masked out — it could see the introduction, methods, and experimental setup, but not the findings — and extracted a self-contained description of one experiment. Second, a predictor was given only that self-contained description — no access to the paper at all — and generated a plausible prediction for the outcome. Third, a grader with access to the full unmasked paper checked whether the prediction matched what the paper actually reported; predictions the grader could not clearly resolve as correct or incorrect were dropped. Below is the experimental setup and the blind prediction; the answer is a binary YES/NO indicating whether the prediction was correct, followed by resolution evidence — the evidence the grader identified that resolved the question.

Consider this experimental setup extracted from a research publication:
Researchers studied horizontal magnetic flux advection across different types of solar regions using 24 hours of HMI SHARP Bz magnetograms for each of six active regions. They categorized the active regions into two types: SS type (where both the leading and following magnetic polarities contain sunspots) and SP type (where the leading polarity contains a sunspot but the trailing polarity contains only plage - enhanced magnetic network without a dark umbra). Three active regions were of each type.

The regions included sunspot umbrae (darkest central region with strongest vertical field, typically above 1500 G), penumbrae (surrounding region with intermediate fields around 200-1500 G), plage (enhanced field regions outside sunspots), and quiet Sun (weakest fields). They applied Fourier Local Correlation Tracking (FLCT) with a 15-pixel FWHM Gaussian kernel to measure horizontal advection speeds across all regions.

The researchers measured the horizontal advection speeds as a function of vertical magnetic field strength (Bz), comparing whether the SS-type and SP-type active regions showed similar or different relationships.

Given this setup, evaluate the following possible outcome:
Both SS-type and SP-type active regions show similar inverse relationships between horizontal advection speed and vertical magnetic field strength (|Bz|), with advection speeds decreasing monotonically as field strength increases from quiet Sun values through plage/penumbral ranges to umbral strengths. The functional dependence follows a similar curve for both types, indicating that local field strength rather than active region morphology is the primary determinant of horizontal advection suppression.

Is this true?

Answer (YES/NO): NO